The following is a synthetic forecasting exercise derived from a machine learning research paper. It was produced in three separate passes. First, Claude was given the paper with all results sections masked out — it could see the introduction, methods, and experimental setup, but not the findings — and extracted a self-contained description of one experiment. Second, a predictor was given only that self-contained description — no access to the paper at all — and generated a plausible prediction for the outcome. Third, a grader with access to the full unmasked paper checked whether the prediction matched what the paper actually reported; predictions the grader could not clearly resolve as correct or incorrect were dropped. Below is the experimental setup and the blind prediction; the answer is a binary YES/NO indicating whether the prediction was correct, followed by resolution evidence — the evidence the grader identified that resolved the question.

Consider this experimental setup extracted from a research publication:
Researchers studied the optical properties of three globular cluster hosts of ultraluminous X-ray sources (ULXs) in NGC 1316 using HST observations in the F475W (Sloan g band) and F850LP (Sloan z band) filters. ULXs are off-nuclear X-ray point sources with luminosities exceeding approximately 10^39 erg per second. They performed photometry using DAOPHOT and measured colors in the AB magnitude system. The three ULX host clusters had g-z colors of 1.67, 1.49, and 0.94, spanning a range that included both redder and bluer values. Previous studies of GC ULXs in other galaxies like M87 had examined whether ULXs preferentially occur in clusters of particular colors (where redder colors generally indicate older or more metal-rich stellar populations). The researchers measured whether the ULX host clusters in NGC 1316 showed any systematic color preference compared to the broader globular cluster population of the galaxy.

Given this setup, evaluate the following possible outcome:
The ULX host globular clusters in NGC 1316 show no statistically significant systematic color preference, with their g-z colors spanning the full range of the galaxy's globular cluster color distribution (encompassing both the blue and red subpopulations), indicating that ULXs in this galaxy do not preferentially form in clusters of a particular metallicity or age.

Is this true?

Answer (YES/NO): NO